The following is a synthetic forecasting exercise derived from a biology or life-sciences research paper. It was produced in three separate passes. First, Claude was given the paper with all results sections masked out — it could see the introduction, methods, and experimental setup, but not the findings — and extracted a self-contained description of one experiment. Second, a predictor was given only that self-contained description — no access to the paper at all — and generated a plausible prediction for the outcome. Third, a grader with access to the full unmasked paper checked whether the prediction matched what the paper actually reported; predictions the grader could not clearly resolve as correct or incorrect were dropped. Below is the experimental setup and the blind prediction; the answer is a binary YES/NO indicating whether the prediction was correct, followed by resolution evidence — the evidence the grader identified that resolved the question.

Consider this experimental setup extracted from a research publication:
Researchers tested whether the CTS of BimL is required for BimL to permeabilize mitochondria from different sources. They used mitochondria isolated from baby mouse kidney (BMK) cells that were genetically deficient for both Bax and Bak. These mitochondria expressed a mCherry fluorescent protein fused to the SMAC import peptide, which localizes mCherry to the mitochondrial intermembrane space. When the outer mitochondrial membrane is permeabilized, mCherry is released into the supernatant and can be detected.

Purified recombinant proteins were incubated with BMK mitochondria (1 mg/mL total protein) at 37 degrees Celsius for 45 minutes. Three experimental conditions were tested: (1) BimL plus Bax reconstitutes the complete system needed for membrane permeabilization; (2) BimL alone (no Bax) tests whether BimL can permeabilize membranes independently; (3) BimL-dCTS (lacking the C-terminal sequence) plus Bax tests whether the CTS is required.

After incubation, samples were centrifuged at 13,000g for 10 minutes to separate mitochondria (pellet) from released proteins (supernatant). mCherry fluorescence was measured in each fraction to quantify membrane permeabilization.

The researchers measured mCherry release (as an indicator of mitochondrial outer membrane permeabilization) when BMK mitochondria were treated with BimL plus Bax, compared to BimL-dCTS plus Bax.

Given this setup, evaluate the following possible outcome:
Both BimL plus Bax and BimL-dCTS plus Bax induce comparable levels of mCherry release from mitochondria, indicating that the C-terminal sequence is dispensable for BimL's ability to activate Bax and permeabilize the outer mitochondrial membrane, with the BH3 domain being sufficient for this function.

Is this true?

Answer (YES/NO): NO